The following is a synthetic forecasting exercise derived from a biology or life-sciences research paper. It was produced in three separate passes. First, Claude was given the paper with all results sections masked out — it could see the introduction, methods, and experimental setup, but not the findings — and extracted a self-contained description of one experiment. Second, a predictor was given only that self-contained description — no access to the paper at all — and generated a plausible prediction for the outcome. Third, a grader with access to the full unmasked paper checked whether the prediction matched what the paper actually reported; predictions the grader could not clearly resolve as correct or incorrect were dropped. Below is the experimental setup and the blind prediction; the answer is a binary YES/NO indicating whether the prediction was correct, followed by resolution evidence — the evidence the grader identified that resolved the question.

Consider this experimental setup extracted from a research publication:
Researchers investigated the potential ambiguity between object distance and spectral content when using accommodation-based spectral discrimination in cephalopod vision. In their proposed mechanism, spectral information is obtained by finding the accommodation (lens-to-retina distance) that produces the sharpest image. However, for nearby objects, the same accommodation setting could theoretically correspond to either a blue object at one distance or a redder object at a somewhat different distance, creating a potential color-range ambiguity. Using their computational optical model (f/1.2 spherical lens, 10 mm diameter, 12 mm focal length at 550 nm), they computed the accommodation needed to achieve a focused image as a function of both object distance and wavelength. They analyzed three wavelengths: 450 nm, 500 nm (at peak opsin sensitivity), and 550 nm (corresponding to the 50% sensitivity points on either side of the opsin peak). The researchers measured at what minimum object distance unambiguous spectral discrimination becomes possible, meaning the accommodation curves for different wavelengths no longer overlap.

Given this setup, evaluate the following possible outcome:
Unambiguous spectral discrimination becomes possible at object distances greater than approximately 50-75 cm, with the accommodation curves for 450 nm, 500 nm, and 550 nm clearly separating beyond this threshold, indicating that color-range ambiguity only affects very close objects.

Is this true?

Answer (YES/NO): YES